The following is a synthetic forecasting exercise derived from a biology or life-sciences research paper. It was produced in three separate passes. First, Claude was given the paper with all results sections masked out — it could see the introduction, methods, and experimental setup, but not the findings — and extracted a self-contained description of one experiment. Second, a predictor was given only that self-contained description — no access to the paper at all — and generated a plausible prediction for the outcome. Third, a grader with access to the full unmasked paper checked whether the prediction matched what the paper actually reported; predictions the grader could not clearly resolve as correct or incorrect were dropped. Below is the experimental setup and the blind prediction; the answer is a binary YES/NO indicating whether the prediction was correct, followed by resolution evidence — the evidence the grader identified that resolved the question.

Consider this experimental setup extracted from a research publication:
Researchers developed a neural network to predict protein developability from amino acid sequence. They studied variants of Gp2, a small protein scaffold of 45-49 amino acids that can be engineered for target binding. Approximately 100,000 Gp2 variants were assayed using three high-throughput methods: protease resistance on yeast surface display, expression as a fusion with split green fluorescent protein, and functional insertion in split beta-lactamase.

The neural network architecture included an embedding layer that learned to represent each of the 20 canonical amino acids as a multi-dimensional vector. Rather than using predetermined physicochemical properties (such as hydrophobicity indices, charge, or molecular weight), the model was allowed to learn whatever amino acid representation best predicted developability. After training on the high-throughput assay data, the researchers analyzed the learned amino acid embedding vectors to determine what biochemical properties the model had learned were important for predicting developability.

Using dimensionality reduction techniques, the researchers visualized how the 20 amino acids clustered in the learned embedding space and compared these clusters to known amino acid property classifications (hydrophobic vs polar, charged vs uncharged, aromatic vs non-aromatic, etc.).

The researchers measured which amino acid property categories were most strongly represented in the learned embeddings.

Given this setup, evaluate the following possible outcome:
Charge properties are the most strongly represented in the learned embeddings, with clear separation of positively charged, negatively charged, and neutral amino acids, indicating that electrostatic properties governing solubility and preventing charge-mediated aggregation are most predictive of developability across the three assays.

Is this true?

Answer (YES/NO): NO